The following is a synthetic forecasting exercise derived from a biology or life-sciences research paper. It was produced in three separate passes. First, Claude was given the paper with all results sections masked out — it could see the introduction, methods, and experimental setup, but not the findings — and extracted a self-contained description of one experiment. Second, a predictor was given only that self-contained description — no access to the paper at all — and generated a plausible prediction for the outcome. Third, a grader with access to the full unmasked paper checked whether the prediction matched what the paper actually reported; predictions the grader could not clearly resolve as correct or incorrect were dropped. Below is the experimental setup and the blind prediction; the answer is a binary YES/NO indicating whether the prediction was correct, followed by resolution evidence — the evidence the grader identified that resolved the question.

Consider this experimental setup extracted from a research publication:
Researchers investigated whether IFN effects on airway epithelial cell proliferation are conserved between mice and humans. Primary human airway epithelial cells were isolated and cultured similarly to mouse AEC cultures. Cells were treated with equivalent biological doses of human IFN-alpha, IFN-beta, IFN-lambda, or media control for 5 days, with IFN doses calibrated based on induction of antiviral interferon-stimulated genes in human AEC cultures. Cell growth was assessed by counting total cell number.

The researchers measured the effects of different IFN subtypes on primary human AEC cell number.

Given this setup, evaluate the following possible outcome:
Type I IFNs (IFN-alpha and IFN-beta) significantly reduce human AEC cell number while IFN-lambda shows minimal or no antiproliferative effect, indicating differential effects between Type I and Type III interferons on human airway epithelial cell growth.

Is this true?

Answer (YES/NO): NO